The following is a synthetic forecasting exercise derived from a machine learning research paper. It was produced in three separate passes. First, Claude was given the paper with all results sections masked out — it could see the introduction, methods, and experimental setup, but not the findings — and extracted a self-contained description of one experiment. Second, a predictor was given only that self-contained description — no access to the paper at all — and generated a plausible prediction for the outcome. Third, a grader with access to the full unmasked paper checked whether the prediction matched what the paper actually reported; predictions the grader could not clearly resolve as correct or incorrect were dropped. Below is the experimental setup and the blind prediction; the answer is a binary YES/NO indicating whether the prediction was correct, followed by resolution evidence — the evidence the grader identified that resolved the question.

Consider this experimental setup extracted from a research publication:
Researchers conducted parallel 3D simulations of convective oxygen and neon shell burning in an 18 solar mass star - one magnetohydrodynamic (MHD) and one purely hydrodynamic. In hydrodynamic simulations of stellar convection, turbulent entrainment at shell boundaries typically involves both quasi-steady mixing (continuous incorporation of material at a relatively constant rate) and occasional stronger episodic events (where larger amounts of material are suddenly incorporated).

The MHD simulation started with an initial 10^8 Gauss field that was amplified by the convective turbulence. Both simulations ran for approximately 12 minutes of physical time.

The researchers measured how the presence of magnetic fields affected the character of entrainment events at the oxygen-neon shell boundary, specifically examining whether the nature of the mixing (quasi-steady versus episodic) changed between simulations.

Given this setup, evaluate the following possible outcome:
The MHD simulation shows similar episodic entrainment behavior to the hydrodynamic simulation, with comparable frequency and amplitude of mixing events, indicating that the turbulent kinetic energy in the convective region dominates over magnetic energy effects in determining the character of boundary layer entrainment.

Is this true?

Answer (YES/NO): NO